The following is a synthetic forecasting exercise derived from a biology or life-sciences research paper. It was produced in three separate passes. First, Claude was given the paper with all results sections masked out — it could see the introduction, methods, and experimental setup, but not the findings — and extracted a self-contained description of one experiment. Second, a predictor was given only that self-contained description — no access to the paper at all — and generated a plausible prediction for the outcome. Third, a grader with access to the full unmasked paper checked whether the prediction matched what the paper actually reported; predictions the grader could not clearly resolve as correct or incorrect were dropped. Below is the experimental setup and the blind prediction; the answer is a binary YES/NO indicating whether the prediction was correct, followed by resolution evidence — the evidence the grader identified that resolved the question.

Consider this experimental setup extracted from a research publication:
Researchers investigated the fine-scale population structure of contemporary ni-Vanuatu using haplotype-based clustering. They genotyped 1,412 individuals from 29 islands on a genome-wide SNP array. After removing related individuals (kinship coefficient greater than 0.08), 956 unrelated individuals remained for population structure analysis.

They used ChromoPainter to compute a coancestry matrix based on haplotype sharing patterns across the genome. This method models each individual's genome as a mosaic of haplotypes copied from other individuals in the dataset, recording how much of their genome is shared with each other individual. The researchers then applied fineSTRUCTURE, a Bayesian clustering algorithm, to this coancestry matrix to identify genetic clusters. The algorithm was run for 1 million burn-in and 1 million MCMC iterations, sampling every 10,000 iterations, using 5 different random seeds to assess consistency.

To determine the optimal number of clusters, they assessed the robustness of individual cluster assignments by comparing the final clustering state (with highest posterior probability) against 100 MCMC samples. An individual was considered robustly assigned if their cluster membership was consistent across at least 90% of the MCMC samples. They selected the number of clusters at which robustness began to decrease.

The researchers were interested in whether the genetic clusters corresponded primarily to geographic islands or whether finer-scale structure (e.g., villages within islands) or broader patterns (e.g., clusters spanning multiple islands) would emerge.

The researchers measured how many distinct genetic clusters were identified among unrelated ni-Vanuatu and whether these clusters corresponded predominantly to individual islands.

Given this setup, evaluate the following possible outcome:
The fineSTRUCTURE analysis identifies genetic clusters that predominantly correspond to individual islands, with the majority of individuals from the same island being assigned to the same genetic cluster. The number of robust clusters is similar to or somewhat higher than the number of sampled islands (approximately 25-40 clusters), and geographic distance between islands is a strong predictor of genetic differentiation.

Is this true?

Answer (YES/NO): NO